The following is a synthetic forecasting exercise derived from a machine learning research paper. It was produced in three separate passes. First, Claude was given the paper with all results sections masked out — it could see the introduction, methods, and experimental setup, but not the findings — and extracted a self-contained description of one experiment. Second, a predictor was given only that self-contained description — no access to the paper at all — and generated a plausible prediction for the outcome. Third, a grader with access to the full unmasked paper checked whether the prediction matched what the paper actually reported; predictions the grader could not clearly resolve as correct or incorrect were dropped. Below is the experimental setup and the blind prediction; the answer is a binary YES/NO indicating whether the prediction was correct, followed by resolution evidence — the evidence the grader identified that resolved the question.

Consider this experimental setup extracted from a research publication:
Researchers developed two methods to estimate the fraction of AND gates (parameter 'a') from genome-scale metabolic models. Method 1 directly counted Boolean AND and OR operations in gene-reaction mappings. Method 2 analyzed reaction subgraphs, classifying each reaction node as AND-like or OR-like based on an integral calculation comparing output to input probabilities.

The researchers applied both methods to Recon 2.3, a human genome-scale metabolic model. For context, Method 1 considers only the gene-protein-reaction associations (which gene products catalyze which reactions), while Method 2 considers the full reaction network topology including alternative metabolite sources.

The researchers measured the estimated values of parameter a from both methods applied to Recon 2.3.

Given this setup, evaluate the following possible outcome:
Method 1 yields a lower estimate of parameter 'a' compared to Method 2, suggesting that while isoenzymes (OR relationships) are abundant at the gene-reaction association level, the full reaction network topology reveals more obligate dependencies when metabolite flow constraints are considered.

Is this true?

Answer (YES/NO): NO